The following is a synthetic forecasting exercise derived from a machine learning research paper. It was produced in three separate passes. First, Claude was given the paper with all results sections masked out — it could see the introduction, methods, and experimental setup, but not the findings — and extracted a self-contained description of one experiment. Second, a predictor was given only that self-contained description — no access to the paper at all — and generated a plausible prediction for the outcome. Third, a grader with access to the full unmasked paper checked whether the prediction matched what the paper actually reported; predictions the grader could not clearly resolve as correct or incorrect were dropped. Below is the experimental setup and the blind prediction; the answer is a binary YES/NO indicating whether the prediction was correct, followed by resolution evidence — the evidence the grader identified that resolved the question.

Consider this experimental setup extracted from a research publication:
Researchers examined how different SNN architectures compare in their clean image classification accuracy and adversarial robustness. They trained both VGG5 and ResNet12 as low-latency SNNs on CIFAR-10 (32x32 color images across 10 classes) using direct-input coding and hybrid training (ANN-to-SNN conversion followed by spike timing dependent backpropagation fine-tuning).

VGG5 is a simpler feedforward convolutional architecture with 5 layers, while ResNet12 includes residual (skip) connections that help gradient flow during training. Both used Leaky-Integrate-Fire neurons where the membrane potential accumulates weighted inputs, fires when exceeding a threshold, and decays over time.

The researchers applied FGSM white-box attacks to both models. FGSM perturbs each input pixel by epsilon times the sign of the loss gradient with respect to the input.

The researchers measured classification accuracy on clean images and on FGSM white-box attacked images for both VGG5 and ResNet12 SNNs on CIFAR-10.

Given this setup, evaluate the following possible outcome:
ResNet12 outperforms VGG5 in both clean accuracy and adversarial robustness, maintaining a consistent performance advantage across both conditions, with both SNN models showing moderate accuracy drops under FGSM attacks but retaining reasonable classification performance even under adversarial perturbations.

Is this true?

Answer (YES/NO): NO